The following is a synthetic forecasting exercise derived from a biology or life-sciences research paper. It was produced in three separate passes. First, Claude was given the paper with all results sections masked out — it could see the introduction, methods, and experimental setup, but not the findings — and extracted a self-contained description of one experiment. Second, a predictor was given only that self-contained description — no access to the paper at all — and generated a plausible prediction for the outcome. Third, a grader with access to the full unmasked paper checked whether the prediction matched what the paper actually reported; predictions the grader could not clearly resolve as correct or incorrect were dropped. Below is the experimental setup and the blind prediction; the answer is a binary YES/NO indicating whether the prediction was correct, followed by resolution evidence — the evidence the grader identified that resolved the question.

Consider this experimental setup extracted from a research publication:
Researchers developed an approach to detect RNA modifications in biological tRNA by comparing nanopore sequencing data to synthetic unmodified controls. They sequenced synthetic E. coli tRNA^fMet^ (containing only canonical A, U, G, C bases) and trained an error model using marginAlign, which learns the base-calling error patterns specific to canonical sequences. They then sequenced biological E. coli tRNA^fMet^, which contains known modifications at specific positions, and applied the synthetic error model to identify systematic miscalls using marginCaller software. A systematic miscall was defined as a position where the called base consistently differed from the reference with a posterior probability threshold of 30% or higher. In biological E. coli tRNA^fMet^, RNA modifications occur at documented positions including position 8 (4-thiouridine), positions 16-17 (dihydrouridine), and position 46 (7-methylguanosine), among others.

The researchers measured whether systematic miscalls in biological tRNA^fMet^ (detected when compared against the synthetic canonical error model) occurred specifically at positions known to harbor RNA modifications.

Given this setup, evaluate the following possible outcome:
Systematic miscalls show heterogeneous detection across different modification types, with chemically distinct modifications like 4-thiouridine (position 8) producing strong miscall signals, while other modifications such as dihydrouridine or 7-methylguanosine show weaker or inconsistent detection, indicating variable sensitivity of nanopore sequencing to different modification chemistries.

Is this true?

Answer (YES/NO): NO